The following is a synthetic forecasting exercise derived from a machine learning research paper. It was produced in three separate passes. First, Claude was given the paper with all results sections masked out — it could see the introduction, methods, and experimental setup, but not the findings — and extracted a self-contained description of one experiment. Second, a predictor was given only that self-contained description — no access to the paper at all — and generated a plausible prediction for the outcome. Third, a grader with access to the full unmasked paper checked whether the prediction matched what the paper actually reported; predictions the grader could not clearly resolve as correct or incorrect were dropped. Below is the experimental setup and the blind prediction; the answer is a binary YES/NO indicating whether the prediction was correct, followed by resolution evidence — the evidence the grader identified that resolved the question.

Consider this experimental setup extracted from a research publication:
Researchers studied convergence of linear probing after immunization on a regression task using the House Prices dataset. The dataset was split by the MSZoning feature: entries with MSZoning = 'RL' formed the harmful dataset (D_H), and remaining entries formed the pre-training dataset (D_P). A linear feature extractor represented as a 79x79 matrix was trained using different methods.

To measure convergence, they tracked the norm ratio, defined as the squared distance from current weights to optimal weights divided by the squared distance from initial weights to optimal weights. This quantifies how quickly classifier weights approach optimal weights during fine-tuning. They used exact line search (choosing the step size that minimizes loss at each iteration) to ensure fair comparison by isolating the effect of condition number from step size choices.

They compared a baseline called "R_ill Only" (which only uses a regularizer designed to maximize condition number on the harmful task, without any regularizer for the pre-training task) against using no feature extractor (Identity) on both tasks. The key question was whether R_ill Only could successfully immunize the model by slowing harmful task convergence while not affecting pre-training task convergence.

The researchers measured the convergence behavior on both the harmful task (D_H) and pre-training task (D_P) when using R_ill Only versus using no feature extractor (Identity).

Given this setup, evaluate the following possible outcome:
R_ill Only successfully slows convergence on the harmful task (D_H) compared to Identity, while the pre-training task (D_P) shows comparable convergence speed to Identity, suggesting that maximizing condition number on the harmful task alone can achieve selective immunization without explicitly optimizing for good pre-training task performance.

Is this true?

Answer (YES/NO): NO